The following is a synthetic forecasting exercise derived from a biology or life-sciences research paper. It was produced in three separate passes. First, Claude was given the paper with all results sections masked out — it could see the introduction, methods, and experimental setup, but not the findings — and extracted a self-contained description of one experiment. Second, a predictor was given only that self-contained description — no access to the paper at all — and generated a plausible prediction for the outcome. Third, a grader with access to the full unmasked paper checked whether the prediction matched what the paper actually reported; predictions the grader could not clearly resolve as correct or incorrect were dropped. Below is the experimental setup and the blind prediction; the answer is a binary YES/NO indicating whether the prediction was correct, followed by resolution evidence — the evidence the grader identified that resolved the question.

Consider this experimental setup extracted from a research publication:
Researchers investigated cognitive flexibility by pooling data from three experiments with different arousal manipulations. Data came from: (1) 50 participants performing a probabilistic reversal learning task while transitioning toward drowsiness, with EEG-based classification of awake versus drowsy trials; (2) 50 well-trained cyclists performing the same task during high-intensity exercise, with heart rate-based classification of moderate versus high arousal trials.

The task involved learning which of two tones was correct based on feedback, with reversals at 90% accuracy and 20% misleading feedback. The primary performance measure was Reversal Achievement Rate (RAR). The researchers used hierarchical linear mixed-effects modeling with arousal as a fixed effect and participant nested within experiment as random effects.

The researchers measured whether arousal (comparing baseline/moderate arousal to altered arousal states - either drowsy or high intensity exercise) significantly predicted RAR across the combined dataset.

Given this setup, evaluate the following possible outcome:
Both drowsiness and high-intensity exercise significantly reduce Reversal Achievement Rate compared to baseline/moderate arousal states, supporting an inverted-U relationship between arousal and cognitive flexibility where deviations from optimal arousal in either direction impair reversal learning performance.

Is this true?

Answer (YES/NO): YES